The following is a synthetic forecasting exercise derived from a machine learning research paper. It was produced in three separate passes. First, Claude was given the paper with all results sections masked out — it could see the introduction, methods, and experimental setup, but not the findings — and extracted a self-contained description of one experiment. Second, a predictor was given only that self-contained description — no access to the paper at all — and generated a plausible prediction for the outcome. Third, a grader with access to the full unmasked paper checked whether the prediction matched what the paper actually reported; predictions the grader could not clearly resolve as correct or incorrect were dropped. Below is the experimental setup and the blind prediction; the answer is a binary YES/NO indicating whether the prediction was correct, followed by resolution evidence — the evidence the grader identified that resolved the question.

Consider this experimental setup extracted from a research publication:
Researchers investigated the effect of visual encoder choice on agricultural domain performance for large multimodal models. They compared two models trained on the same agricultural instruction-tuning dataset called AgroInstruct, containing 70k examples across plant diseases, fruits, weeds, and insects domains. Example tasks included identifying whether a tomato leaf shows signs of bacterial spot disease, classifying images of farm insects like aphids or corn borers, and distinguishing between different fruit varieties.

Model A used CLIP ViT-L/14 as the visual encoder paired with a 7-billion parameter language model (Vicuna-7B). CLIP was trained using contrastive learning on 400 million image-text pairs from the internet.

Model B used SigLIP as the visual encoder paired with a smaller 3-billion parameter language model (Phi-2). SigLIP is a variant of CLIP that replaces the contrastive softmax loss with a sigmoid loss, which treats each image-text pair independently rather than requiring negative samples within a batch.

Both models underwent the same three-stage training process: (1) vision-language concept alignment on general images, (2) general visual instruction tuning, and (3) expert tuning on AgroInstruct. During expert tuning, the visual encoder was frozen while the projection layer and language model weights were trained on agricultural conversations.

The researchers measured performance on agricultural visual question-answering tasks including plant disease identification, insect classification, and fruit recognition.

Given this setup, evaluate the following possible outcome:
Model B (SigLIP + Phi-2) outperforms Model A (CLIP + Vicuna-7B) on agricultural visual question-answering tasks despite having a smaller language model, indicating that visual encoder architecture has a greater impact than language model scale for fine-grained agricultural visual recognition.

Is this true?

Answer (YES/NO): YES